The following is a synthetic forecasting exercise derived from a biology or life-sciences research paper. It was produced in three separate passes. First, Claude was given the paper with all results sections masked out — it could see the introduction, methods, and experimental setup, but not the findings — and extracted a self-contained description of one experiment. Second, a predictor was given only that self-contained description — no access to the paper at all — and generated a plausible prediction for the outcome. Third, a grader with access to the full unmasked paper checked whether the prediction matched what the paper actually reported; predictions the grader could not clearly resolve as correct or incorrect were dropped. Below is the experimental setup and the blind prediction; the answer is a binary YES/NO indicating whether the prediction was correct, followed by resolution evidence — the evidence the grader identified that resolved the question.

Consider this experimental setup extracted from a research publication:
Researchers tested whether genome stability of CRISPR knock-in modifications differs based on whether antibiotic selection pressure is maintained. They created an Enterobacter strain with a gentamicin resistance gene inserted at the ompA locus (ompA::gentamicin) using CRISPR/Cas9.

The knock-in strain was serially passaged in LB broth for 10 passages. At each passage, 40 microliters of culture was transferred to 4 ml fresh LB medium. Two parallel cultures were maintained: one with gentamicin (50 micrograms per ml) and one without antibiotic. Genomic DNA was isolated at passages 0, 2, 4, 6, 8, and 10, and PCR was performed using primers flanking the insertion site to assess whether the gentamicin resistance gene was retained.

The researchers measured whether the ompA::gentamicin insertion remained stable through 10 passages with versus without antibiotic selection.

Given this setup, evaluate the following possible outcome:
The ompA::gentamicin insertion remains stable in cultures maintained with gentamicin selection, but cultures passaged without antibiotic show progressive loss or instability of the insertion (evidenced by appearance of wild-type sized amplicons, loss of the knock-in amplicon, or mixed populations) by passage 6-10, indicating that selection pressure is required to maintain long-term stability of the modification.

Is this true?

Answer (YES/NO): NO